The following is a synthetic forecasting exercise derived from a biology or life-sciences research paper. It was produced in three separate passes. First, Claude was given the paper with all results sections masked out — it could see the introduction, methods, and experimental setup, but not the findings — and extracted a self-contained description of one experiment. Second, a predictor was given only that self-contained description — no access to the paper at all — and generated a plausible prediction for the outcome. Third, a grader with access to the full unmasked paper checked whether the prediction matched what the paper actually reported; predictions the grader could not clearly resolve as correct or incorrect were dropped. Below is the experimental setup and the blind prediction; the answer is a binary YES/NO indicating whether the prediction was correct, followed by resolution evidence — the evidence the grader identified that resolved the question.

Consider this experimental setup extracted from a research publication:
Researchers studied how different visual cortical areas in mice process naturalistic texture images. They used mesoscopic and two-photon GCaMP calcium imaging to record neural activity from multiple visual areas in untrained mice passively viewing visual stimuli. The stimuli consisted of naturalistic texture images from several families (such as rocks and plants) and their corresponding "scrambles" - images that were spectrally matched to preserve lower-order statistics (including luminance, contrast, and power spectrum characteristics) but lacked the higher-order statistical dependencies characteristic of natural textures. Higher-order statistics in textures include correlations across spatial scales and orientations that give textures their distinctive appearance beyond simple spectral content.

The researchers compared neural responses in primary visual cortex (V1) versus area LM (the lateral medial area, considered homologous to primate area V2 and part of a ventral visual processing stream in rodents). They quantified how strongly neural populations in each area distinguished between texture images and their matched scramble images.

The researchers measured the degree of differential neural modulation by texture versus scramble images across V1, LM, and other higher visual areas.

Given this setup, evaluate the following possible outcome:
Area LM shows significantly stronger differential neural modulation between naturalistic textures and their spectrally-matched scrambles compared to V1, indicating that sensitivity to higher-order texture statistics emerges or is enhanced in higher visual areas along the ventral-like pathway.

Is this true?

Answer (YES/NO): YES